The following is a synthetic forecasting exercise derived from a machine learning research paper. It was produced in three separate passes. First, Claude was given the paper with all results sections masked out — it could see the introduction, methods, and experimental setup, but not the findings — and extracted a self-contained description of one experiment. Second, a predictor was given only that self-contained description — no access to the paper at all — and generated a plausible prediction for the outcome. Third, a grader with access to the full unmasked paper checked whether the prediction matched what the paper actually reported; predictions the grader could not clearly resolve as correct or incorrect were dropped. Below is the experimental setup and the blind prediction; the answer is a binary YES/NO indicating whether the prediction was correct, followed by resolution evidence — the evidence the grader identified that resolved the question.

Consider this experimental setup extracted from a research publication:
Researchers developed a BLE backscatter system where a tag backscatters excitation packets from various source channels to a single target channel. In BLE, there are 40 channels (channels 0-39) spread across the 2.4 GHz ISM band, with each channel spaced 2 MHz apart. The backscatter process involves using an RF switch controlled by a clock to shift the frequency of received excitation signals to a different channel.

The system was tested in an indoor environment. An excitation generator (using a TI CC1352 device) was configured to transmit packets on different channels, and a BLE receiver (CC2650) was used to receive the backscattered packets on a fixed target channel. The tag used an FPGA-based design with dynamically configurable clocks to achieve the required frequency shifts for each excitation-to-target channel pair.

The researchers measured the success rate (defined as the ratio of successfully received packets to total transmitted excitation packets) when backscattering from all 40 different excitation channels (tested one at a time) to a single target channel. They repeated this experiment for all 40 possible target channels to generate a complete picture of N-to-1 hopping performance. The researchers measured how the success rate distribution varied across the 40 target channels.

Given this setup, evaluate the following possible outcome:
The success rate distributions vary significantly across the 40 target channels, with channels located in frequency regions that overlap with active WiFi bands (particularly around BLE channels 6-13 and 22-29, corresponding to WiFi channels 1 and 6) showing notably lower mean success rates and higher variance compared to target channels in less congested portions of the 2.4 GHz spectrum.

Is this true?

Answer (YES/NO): NO